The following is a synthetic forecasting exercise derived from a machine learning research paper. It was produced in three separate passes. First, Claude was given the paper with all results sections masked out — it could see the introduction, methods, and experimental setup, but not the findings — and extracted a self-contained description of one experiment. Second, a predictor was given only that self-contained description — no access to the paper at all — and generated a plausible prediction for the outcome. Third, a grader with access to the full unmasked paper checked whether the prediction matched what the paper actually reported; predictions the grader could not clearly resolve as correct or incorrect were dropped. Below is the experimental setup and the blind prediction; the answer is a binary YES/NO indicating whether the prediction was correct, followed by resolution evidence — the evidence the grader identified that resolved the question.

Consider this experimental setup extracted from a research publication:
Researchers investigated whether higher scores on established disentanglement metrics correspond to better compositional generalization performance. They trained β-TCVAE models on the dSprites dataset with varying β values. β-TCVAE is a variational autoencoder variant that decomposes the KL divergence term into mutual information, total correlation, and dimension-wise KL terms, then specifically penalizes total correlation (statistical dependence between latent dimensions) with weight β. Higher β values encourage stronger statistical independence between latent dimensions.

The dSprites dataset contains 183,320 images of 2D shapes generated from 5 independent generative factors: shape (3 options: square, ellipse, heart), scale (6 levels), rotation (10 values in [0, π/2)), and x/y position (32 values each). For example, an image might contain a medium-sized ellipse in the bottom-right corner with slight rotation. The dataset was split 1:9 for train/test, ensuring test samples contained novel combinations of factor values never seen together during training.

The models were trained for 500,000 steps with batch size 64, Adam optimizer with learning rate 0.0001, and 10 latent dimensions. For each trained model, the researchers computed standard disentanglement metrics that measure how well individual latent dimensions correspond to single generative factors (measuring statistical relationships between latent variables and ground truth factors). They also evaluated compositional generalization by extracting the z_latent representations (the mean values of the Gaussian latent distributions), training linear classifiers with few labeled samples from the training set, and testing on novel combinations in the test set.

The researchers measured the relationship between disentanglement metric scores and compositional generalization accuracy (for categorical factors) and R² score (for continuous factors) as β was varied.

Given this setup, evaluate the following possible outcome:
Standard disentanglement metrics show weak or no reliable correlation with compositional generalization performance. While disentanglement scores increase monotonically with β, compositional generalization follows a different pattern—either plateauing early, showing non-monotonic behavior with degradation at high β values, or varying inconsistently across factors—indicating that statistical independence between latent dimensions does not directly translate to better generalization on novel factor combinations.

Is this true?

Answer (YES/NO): YES